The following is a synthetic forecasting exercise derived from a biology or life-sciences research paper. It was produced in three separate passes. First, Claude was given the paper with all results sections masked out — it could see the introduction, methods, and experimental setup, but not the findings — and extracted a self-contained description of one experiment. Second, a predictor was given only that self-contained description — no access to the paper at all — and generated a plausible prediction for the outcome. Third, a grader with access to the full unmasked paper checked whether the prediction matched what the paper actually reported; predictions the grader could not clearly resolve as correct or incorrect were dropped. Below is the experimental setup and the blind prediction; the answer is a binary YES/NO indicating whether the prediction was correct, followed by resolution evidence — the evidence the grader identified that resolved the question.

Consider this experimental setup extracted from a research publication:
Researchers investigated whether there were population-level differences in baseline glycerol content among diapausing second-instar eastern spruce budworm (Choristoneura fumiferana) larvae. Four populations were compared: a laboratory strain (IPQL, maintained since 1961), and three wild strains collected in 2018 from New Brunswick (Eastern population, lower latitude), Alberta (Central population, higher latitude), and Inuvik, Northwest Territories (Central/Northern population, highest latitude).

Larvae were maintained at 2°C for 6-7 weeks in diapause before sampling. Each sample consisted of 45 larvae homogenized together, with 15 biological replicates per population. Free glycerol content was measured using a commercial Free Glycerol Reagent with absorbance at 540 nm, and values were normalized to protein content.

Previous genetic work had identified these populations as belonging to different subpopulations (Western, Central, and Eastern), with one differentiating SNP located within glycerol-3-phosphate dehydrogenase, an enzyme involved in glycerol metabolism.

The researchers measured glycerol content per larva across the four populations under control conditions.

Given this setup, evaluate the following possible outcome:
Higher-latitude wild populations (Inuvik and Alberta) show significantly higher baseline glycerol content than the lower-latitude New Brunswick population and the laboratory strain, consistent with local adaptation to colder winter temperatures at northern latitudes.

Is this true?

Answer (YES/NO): NO